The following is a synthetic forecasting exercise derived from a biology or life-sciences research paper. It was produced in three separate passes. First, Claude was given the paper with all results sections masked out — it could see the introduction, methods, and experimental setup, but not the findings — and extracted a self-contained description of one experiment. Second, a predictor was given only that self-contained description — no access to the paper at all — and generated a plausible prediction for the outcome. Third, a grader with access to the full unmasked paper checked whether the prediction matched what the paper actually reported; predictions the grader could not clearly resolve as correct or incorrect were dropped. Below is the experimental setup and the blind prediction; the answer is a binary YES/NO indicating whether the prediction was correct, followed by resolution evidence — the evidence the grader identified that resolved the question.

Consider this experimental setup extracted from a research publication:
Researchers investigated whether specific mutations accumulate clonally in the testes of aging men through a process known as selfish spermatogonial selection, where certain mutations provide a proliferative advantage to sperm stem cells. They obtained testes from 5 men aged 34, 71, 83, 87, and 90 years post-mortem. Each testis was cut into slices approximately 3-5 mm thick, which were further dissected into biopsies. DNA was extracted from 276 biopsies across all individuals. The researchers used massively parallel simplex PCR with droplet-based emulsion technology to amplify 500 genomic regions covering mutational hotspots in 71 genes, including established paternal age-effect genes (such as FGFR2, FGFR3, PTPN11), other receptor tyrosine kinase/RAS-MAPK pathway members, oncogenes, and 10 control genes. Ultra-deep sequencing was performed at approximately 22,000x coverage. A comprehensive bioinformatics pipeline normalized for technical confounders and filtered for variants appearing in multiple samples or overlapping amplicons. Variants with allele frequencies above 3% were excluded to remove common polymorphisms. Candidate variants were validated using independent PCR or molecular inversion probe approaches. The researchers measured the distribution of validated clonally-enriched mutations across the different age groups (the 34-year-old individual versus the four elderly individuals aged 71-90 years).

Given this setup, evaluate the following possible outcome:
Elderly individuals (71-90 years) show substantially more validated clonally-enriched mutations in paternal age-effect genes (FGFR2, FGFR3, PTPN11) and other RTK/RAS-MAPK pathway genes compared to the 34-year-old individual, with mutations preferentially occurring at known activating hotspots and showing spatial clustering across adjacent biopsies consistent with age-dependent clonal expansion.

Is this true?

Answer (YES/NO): YES